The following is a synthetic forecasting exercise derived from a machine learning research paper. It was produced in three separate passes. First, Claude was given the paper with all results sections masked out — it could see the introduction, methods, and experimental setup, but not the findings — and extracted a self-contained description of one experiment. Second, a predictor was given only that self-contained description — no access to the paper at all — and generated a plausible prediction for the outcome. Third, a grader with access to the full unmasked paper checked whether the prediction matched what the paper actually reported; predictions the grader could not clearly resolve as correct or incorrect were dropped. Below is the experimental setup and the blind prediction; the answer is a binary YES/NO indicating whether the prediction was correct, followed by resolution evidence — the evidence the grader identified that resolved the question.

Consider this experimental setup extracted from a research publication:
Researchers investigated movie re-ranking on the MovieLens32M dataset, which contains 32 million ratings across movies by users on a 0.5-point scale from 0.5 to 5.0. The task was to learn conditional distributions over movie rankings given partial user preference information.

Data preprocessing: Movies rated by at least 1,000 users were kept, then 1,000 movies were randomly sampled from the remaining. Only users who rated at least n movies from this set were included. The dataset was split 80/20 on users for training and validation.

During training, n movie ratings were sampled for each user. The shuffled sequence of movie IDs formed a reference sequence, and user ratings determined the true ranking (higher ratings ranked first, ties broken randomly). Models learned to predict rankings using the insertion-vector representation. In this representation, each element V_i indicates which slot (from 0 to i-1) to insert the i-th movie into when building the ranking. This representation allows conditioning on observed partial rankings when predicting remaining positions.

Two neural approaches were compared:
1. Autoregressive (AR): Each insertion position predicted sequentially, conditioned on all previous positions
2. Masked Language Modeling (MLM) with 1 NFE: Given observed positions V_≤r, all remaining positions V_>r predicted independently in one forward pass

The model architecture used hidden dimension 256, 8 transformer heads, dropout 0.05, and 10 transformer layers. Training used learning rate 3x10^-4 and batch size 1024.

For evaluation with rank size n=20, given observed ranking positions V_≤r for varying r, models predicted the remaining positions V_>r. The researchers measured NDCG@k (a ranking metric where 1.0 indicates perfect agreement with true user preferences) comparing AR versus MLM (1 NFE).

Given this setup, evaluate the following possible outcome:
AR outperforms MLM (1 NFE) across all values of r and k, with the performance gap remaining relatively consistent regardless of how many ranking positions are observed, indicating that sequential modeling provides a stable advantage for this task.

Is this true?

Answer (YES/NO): NO